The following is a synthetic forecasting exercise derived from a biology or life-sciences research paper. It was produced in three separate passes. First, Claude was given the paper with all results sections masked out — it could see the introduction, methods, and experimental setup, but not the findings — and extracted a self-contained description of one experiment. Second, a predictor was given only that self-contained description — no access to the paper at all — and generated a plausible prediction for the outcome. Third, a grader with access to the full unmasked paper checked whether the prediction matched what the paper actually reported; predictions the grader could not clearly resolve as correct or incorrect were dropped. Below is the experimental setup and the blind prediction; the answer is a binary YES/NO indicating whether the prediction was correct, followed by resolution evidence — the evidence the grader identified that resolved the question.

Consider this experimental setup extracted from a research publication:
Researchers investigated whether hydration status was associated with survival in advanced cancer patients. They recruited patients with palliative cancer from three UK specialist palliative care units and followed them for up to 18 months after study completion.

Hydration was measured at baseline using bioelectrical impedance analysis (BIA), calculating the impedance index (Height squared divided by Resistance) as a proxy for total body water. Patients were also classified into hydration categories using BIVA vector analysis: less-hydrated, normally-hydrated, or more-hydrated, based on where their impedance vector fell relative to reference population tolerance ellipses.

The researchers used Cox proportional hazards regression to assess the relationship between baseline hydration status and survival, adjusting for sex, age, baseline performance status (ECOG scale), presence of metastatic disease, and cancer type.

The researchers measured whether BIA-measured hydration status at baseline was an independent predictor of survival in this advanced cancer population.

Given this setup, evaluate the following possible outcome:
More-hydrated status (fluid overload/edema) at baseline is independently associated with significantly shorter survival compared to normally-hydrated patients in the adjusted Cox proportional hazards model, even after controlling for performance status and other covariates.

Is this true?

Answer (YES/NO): NO